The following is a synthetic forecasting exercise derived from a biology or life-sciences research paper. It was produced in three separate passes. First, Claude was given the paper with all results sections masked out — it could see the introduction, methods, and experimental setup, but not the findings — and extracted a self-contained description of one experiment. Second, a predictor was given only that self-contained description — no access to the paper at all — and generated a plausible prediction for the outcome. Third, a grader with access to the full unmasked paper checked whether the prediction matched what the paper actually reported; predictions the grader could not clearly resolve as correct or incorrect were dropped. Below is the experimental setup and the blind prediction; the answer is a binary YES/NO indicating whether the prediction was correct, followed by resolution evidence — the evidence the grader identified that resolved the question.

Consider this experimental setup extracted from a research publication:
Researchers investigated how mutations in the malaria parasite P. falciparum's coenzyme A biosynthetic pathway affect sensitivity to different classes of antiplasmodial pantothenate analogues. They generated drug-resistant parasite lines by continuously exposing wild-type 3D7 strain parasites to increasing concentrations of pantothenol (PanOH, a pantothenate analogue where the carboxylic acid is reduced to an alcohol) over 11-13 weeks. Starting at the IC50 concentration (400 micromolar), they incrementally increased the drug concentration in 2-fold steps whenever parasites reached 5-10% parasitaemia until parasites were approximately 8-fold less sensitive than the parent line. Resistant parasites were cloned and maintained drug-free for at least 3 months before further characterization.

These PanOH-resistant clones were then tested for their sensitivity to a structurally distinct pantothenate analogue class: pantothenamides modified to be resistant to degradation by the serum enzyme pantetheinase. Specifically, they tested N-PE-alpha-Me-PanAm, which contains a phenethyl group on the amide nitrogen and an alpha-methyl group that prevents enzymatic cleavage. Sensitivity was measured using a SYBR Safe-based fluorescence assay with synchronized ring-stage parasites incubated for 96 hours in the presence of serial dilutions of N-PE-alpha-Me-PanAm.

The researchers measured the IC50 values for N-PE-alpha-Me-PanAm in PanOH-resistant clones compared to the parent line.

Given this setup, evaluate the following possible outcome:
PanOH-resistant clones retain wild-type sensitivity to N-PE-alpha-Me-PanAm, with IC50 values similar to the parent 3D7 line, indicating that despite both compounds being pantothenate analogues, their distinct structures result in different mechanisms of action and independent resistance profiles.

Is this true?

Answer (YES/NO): NO